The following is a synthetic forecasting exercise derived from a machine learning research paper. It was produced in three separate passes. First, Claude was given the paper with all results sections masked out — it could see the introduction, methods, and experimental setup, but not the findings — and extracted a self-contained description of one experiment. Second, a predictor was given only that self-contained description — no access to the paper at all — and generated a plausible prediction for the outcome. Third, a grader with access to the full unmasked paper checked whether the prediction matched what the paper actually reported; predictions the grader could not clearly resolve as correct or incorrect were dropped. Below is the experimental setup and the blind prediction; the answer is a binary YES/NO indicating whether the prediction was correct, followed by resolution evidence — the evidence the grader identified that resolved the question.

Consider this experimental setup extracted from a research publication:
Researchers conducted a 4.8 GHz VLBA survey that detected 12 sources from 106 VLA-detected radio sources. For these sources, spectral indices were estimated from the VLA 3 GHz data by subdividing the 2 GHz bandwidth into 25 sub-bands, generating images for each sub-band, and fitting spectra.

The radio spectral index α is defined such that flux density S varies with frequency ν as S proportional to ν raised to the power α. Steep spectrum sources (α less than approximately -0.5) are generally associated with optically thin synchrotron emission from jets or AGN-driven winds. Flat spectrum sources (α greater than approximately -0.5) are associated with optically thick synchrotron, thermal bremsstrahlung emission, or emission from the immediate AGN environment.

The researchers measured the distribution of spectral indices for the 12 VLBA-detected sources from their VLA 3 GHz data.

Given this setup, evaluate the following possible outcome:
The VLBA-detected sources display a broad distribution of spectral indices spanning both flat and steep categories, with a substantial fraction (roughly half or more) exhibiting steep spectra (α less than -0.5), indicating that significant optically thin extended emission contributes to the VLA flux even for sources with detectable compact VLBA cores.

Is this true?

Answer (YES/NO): NO